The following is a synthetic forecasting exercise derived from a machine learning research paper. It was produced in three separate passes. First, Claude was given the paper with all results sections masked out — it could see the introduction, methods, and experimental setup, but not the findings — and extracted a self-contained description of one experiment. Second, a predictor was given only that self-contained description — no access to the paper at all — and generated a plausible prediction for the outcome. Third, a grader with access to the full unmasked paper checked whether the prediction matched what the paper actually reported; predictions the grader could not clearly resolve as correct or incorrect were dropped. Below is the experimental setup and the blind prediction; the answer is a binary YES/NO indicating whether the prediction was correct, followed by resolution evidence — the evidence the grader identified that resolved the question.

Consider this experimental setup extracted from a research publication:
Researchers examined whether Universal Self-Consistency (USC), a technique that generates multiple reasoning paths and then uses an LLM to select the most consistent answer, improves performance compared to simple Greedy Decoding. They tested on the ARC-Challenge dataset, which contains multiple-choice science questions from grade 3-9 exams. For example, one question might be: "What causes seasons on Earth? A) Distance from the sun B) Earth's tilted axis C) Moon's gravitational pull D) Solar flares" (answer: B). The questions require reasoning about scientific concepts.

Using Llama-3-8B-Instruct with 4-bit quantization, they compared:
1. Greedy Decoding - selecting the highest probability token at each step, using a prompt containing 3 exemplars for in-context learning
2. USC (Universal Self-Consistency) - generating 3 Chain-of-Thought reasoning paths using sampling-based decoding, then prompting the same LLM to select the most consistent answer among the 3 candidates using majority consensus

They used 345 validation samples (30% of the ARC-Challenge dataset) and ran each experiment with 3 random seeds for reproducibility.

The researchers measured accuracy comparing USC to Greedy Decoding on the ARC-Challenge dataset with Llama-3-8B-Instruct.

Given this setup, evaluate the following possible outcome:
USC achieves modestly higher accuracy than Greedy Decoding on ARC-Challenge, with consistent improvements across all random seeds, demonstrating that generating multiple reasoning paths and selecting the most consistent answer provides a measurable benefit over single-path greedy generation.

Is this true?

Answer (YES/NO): NO